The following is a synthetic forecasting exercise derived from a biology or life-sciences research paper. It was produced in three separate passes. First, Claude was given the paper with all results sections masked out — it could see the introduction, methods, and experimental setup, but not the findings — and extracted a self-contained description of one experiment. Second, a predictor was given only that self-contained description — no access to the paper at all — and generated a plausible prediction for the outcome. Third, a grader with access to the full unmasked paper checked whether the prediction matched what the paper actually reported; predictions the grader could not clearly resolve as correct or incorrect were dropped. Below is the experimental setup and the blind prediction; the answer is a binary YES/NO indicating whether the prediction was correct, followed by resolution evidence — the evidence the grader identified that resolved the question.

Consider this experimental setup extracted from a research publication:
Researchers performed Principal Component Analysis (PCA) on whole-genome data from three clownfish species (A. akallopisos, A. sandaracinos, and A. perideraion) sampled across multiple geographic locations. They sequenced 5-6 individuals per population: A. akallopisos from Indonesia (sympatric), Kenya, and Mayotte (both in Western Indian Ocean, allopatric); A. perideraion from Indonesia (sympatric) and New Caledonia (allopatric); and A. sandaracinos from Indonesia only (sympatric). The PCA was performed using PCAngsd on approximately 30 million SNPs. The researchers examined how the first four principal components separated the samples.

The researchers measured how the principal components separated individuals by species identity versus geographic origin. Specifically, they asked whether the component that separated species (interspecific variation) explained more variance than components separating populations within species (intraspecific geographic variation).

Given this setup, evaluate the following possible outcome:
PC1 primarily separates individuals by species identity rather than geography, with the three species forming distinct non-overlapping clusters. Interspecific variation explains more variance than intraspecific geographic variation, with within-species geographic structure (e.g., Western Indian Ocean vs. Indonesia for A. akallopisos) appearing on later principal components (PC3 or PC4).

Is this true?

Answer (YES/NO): YES